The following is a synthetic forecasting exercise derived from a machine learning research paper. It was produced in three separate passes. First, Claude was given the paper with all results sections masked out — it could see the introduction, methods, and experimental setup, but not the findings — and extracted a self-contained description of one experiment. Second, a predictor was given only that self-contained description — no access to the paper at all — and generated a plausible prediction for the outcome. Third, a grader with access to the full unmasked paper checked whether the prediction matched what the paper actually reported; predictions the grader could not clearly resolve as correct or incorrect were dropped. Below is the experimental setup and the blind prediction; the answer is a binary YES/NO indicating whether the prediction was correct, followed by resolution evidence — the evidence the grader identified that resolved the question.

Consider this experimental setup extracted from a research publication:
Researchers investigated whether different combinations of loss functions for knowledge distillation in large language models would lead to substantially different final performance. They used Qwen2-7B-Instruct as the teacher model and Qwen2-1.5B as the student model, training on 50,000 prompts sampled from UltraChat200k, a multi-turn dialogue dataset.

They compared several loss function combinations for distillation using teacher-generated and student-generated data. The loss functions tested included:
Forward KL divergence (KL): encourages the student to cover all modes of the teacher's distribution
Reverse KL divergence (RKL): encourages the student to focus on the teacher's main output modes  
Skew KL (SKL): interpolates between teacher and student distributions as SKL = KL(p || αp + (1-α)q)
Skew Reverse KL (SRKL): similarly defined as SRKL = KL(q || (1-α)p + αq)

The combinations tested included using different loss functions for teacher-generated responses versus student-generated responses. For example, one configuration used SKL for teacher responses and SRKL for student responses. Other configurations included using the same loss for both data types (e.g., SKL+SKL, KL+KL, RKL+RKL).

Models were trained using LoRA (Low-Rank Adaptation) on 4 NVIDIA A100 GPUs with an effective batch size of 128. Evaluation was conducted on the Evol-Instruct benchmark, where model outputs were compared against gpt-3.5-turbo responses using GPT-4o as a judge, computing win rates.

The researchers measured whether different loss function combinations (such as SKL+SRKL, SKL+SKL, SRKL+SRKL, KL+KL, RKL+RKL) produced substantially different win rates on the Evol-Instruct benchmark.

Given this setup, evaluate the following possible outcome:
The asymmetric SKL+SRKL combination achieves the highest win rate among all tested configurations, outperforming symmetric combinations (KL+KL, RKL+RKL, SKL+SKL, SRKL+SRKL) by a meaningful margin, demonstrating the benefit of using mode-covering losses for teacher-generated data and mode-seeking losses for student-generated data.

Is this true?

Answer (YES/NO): NO